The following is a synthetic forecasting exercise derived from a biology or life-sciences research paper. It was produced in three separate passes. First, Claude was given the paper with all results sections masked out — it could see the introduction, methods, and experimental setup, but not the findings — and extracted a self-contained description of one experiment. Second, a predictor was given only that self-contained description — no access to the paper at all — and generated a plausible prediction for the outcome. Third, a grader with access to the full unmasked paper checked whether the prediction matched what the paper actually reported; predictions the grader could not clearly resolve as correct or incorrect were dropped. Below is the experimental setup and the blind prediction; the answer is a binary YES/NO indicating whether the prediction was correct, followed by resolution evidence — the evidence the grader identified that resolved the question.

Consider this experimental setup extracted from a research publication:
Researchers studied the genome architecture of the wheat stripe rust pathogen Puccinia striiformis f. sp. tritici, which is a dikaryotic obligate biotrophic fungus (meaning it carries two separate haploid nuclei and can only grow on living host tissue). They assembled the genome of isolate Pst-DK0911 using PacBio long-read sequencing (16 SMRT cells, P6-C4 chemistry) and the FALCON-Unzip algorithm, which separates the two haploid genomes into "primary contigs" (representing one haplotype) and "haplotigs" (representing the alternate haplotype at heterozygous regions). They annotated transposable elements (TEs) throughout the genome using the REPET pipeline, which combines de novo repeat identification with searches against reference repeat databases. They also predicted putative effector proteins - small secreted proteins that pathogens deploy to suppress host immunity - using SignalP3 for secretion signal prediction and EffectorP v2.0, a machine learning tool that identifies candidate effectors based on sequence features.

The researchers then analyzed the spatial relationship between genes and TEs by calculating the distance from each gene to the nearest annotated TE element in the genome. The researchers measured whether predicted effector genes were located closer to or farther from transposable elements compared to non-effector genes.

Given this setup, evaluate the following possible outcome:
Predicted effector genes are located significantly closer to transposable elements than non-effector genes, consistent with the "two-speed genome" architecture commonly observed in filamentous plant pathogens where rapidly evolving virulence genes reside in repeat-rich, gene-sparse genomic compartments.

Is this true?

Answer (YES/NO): NO